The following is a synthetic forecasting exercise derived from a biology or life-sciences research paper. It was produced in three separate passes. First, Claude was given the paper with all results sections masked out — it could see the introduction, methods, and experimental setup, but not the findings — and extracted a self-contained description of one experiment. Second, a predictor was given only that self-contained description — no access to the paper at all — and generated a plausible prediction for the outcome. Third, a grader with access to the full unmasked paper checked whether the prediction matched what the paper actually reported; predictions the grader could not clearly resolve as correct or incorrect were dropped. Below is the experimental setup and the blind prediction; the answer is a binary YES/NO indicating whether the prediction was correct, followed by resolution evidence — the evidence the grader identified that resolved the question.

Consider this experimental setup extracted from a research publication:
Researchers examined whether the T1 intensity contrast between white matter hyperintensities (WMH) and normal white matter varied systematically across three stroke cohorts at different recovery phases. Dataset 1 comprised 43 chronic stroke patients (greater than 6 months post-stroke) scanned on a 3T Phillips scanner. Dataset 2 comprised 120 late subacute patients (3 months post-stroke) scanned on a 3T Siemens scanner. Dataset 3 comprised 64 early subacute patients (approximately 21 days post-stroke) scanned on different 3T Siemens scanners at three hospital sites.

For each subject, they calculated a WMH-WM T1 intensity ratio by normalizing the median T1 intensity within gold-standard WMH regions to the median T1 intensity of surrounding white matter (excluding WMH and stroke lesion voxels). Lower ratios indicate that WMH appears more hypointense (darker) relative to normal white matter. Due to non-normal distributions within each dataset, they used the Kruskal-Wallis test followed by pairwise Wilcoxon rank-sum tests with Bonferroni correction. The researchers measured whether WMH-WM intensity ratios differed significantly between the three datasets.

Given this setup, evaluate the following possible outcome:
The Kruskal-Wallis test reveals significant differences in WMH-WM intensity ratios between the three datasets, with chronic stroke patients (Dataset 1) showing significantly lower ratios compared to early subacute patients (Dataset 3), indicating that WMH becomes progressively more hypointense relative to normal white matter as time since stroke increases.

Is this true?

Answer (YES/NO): NO